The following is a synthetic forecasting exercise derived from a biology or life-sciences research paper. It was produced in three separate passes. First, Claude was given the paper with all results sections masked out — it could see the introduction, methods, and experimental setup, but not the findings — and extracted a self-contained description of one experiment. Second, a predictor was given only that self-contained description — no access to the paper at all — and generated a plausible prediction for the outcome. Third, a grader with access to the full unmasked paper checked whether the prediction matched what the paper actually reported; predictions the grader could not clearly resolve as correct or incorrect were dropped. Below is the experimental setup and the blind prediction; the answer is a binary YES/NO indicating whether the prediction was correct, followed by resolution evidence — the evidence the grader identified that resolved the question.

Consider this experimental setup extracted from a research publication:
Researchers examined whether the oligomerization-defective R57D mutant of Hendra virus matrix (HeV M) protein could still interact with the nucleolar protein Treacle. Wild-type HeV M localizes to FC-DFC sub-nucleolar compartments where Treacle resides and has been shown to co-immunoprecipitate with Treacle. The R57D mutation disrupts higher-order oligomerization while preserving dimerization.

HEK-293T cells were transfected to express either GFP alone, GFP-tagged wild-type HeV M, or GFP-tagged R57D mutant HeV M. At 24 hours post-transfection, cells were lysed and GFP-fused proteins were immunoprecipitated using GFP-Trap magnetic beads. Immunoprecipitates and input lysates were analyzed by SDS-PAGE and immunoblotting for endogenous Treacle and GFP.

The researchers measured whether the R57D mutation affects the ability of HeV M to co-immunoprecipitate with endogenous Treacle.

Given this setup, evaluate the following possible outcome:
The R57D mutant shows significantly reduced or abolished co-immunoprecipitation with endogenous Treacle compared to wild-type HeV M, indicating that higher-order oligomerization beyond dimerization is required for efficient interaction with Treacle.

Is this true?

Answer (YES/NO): NO